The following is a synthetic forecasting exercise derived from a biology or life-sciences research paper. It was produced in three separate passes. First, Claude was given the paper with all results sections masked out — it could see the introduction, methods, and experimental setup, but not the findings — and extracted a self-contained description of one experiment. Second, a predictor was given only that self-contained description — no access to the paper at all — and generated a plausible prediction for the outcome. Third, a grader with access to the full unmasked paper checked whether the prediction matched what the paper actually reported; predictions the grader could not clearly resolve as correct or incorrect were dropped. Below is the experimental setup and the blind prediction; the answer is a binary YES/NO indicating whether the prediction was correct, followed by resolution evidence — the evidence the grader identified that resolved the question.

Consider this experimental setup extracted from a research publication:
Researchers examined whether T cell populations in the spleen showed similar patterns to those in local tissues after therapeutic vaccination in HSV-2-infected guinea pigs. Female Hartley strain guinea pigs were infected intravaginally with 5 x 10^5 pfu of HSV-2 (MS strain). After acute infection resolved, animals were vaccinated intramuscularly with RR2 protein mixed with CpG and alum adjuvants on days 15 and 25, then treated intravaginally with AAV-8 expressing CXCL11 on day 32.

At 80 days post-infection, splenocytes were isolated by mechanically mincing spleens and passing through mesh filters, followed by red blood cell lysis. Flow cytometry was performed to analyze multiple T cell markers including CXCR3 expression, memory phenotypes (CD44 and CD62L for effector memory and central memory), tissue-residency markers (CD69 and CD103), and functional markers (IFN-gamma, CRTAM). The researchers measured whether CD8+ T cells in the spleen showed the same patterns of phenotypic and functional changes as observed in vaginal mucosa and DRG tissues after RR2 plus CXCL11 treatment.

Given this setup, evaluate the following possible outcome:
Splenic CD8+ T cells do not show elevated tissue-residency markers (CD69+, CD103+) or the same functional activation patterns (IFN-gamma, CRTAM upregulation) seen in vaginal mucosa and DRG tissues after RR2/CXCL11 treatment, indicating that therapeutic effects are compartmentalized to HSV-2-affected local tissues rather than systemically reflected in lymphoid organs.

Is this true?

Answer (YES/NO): YES